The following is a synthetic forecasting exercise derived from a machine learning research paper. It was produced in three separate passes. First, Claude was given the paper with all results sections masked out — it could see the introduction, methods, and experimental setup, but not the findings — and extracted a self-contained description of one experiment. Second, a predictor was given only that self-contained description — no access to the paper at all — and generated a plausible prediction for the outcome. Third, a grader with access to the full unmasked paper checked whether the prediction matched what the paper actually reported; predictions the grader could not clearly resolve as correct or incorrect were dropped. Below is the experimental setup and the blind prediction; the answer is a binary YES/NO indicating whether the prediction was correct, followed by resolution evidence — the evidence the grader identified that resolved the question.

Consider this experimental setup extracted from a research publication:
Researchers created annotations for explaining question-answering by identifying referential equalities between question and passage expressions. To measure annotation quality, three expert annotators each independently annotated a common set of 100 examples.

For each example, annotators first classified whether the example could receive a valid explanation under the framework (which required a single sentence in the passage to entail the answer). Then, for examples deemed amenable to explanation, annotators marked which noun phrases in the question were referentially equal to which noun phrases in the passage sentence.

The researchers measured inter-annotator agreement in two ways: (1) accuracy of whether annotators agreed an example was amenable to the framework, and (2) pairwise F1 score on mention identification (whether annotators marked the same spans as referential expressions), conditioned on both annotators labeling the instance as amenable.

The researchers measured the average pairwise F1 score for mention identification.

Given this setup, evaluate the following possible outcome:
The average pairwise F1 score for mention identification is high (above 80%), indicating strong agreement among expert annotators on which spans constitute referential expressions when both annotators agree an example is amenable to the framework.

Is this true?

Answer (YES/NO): YES